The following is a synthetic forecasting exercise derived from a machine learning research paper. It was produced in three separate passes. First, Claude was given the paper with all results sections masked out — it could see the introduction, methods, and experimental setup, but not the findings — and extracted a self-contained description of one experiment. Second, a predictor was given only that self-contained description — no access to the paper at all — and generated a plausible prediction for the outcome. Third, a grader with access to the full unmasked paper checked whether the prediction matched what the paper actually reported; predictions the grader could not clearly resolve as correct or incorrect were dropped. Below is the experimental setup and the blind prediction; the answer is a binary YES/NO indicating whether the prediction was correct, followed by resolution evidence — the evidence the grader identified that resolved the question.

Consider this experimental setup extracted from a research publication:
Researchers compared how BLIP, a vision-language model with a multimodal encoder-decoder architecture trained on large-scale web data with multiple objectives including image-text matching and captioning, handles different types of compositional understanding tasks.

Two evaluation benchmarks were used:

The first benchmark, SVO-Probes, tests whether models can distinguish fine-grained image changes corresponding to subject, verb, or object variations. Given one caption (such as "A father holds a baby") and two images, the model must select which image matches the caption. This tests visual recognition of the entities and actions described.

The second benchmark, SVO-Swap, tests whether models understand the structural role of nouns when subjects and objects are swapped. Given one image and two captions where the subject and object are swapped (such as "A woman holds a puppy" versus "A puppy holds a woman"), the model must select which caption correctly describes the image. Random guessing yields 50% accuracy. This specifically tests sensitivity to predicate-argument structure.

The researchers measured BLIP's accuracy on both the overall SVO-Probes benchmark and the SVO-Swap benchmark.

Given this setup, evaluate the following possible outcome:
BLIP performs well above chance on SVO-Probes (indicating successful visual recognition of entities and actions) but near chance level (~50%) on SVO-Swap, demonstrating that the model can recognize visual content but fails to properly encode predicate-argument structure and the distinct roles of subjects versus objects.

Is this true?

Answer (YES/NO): NO